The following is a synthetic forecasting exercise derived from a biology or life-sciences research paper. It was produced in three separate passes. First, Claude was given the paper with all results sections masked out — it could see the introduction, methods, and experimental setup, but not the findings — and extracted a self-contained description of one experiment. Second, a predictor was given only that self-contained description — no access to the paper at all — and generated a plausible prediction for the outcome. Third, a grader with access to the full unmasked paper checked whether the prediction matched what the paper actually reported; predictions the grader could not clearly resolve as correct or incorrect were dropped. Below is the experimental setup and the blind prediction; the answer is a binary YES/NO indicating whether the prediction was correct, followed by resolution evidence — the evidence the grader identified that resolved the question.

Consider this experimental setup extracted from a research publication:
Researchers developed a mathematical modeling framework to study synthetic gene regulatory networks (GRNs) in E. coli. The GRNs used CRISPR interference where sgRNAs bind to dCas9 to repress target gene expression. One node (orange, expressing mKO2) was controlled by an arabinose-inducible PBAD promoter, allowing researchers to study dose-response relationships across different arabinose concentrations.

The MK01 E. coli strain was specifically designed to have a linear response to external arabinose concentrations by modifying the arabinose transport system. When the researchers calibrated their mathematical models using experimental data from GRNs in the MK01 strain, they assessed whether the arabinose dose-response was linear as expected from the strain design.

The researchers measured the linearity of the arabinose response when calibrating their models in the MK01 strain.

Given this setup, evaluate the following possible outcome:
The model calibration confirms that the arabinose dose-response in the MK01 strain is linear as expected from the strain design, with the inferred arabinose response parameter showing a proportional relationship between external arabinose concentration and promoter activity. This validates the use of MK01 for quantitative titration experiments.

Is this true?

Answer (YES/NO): NO